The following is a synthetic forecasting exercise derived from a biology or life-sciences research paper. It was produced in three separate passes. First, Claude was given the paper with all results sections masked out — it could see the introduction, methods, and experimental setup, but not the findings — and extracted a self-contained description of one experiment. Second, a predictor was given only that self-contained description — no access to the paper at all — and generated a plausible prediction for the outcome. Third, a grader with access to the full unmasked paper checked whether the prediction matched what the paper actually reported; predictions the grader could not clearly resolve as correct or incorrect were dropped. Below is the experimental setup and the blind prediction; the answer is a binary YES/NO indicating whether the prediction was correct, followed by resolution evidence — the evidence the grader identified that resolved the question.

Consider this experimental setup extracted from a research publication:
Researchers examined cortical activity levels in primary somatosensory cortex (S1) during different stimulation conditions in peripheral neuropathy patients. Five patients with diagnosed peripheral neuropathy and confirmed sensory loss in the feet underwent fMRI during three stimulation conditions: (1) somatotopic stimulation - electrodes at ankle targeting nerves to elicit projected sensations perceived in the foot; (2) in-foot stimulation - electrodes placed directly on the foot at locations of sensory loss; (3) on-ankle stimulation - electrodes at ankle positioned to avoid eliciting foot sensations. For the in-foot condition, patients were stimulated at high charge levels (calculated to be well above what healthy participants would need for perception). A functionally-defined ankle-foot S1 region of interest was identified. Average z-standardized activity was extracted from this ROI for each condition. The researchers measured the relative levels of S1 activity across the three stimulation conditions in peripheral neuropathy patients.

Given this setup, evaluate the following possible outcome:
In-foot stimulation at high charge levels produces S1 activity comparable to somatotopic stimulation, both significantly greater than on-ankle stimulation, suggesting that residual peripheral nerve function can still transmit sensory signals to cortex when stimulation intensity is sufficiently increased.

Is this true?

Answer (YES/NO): NO